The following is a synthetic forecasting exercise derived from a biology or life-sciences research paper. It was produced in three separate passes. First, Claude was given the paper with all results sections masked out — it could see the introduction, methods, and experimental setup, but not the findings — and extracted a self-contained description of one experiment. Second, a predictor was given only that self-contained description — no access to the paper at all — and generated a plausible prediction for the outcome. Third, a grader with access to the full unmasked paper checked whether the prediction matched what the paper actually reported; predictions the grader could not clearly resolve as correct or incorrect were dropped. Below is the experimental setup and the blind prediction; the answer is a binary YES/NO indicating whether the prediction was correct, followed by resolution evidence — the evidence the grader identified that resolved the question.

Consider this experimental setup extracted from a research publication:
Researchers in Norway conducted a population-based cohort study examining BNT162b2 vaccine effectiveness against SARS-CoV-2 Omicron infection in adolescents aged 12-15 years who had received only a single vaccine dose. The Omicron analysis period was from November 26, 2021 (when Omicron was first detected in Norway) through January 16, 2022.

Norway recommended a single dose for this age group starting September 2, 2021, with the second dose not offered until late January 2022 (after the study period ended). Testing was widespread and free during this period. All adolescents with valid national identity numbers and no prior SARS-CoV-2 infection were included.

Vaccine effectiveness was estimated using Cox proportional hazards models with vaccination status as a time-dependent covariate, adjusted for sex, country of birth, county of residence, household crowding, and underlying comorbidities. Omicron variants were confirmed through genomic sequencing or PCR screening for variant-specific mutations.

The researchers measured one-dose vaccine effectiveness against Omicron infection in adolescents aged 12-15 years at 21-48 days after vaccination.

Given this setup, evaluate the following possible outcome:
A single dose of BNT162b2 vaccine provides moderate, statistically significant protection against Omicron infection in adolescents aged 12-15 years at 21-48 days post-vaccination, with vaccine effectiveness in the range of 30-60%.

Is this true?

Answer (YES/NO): NO